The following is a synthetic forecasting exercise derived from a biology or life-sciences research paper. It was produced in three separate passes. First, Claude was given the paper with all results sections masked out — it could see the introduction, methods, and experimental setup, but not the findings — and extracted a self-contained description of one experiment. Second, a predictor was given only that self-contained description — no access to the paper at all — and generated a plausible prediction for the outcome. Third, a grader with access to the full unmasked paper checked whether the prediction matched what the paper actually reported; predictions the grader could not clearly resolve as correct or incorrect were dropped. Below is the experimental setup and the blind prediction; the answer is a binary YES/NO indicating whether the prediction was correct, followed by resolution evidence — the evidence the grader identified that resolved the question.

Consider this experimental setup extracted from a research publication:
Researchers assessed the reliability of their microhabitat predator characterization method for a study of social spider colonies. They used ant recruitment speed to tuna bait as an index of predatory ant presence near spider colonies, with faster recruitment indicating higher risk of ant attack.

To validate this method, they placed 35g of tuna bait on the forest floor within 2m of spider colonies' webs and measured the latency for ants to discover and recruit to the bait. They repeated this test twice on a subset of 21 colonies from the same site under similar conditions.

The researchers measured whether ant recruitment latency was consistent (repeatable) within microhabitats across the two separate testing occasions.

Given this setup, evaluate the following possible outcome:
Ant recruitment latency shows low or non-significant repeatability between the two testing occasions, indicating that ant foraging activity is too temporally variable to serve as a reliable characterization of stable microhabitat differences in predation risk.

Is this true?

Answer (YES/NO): NO